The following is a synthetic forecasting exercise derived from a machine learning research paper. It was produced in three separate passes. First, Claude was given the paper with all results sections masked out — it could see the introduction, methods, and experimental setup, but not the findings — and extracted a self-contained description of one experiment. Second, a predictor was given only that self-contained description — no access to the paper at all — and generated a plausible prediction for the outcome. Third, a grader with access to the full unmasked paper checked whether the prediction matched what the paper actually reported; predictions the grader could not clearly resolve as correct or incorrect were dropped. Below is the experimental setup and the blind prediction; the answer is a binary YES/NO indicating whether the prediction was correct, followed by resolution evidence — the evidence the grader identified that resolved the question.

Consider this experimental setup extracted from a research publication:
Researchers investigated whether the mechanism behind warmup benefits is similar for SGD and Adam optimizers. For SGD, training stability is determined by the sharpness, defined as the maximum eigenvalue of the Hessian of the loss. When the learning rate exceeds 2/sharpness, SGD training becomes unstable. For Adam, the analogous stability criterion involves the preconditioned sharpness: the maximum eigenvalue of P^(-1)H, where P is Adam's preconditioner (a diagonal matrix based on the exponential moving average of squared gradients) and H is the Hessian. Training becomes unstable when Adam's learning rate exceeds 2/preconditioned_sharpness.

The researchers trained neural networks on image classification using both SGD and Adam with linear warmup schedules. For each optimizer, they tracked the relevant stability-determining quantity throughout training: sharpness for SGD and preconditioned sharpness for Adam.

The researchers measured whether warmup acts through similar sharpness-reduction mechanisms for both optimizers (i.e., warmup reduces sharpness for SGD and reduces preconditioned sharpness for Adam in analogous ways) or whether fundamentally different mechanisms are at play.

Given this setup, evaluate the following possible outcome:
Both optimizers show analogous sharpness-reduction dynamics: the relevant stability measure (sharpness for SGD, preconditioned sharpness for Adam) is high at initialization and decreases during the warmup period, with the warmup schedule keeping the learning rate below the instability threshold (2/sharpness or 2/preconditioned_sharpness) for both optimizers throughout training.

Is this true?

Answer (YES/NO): NO